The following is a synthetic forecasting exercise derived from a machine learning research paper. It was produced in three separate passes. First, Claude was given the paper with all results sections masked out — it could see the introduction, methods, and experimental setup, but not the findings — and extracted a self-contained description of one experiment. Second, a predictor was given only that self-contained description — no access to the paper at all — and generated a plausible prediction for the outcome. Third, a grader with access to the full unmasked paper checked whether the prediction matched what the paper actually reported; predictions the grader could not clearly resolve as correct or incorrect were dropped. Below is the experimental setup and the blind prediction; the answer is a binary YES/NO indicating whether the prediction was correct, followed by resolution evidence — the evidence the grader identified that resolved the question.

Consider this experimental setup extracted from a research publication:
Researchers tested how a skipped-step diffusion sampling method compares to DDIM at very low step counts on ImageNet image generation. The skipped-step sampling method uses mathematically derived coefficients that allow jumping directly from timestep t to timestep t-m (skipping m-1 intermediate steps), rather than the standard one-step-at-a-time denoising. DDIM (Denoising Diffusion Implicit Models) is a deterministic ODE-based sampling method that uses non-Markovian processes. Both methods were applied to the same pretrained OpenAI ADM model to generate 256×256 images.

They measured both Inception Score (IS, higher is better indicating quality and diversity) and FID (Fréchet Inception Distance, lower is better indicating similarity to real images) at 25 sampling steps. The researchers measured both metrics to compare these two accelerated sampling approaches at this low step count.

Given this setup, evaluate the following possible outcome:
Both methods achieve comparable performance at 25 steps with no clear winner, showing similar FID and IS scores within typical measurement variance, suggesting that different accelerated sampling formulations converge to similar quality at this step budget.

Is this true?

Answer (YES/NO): NO